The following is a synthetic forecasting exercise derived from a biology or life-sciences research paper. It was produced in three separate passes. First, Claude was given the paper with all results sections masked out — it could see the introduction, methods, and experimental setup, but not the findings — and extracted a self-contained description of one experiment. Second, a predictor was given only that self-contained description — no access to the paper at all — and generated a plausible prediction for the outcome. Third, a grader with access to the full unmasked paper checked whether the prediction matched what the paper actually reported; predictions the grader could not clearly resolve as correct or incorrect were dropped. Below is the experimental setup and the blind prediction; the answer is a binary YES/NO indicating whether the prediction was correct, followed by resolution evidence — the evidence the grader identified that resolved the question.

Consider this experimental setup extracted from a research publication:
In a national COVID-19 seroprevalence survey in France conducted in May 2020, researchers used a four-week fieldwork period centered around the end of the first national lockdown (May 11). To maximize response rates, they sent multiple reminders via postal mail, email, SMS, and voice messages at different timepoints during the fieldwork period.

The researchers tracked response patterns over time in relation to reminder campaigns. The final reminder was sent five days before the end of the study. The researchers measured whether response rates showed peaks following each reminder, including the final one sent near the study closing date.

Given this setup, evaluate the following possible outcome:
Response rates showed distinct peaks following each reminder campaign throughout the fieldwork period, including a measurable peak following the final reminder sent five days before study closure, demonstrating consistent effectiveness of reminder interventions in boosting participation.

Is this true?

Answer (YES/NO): YES